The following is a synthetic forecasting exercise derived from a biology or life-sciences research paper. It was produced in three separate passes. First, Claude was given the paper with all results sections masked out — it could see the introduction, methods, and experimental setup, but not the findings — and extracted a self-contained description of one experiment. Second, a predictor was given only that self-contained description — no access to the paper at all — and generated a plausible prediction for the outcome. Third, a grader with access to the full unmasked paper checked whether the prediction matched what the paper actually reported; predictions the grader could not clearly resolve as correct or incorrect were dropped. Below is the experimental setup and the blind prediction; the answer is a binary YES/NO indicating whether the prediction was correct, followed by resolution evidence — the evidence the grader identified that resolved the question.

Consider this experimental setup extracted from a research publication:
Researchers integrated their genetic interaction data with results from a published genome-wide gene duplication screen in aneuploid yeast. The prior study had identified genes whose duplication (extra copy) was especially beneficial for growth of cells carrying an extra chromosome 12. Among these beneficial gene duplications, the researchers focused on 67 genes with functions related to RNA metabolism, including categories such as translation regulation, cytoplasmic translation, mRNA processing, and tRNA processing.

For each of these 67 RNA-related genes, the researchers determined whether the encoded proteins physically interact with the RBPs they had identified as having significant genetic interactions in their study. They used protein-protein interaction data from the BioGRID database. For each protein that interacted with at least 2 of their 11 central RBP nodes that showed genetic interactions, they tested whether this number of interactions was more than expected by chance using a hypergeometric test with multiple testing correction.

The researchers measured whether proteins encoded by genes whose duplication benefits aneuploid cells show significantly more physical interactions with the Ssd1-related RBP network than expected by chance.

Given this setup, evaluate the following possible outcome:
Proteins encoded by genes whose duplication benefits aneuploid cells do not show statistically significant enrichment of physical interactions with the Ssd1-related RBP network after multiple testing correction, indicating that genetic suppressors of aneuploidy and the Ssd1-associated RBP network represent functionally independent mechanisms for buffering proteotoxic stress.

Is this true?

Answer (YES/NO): NO